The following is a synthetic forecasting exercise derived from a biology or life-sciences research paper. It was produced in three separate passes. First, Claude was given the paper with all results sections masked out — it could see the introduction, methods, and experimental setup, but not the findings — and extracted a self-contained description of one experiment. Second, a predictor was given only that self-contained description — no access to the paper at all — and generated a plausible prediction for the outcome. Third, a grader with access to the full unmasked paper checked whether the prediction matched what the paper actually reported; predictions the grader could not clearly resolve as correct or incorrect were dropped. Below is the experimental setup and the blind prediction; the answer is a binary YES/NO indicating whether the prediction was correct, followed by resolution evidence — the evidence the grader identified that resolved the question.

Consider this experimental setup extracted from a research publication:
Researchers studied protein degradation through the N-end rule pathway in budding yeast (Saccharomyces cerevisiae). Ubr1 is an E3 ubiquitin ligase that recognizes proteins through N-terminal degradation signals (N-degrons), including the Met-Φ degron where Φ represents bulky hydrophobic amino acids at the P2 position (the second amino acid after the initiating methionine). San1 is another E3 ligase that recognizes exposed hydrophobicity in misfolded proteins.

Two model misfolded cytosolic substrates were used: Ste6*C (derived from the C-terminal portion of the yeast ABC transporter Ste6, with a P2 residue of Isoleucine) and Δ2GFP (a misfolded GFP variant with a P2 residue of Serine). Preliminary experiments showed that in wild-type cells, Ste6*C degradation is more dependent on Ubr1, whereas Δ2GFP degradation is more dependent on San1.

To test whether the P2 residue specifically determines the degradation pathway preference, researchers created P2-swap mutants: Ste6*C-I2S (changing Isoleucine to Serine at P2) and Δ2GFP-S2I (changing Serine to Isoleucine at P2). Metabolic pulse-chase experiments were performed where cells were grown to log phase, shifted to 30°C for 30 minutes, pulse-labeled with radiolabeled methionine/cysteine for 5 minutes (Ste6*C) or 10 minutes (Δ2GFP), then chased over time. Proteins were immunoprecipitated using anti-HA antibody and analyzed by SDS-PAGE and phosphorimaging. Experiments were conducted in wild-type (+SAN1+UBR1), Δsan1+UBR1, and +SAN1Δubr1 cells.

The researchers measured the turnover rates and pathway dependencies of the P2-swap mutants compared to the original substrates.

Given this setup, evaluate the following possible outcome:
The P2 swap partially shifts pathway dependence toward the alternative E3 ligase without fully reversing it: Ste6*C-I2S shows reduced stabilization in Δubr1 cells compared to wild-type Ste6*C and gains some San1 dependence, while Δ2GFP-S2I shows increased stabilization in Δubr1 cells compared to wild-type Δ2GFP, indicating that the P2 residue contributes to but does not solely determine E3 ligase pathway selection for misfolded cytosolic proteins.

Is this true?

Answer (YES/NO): NO